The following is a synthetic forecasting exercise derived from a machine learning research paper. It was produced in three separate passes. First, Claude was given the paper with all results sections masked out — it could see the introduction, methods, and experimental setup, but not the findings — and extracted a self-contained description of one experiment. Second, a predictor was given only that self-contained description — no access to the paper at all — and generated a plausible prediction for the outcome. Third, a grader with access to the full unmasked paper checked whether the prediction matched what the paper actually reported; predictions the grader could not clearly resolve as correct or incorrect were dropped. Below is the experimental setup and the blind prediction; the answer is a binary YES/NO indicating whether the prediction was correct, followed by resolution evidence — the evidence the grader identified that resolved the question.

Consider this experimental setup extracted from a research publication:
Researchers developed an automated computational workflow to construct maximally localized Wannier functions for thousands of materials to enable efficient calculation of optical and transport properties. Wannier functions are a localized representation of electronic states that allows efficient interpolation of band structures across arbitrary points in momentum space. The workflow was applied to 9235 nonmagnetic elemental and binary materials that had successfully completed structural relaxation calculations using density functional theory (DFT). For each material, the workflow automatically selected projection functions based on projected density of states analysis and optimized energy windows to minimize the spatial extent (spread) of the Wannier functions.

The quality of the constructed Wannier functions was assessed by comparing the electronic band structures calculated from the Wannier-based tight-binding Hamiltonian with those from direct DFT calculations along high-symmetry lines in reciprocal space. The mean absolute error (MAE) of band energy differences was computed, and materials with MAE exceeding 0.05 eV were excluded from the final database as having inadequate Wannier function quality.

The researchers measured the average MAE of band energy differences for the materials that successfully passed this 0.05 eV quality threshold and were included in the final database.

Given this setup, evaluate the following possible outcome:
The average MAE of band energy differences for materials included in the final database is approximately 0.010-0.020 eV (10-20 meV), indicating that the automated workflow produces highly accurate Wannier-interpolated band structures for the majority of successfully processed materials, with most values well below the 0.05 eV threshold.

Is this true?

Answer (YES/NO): YES